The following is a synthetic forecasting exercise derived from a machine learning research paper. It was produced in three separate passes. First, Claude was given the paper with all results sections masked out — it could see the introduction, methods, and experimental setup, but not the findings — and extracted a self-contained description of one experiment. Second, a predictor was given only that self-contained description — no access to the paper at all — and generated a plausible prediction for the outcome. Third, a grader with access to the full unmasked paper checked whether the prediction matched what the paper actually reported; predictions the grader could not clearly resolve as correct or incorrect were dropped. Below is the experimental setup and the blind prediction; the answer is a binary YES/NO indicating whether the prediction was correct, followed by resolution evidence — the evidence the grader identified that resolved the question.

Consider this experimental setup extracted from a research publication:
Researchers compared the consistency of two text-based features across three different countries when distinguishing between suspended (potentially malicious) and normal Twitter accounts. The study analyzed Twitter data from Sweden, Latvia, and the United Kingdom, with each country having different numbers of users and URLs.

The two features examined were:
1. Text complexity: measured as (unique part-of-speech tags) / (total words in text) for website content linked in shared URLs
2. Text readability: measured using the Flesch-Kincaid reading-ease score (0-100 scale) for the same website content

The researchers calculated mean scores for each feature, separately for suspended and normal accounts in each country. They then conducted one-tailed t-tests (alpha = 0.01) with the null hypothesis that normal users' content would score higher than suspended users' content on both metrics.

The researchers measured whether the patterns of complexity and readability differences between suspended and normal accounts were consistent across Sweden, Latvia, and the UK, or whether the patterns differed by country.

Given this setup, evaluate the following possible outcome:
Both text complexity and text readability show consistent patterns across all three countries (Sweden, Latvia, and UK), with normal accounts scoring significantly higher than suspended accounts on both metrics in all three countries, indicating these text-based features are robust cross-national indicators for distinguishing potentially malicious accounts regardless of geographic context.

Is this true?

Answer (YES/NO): NO